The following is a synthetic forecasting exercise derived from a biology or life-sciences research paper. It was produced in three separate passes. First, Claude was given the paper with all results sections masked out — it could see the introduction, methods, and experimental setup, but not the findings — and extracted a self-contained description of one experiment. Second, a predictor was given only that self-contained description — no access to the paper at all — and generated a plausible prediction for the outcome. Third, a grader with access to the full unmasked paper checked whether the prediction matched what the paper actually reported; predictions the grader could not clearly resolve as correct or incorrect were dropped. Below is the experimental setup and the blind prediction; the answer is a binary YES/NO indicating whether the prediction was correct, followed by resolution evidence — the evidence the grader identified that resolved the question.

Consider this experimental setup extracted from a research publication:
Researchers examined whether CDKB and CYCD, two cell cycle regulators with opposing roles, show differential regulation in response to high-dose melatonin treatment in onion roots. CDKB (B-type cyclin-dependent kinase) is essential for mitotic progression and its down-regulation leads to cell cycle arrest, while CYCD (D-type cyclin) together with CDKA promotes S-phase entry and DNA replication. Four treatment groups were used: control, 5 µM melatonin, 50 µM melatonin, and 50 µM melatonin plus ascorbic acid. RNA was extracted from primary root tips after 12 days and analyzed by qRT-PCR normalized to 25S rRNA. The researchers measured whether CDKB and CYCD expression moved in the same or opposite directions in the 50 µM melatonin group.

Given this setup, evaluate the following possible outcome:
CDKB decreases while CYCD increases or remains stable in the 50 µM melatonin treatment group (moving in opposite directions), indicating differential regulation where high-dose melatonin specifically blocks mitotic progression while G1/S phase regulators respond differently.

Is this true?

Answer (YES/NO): YES